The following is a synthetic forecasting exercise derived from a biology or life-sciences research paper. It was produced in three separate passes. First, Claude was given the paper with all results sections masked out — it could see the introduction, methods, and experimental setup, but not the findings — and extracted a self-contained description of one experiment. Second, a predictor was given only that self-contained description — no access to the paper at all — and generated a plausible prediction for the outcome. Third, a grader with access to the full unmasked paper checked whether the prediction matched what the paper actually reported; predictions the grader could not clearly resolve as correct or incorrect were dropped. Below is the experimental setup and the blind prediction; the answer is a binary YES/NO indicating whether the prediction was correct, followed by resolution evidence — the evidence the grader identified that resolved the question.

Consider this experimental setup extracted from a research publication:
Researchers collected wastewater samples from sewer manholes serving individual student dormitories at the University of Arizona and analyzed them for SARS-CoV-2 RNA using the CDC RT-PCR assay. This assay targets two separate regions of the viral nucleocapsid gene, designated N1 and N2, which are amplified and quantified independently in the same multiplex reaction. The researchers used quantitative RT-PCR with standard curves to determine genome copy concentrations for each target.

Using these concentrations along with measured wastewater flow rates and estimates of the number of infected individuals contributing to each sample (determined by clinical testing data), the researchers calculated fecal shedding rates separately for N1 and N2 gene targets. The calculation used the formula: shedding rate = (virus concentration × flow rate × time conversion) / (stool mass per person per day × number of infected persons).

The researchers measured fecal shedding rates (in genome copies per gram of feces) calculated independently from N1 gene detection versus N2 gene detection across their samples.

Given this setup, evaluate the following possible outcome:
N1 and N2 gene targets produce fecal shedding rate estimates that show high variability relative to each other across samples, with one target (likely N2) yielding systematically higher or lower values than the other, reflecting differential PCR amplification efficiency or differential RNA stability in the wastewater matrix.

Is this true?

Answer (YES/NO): YES